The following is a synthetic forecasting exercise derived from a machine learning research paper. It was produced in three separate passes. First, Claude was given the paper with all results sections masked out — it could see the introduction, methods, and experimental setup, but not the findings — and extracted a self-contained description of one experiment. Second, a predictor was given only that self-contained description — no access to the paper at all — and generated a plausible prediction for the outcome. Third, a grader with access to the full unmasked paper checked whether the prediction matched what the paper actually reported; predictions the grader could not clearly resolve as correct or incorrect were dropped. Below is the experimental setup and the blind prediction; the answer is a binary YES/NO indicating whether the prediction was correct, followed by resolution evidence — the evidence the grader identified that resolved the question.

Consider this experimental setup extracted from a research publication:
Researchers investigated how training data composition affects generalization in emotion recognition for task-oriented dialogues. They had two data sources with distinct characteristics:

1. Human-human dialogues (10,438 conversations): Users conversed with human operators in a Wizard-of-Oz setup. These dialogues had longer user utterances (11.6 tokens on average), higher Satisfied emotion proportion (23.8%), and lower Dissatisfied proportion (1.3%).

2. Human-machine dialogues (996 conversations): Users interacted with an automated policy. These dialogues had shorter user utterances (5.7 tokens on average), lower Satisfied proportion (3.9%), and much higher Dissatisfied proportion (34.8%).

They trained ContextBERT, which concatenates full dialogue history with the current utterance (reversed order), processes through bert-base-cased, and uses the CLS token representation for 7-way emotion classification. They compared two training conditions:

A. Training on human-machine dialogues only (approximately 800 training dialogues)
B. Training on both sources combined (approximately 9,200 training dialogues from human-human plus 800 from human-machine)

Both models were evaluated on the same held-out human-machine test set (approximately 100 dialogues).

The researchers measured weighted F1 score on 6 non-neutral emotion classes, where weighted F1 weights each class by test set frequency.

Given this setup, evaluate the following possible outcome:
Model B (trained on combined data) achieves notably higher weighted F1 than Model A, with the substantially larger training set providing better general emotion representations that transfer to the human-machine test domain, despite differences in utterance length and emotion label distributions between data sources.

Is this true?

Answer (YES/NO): NO